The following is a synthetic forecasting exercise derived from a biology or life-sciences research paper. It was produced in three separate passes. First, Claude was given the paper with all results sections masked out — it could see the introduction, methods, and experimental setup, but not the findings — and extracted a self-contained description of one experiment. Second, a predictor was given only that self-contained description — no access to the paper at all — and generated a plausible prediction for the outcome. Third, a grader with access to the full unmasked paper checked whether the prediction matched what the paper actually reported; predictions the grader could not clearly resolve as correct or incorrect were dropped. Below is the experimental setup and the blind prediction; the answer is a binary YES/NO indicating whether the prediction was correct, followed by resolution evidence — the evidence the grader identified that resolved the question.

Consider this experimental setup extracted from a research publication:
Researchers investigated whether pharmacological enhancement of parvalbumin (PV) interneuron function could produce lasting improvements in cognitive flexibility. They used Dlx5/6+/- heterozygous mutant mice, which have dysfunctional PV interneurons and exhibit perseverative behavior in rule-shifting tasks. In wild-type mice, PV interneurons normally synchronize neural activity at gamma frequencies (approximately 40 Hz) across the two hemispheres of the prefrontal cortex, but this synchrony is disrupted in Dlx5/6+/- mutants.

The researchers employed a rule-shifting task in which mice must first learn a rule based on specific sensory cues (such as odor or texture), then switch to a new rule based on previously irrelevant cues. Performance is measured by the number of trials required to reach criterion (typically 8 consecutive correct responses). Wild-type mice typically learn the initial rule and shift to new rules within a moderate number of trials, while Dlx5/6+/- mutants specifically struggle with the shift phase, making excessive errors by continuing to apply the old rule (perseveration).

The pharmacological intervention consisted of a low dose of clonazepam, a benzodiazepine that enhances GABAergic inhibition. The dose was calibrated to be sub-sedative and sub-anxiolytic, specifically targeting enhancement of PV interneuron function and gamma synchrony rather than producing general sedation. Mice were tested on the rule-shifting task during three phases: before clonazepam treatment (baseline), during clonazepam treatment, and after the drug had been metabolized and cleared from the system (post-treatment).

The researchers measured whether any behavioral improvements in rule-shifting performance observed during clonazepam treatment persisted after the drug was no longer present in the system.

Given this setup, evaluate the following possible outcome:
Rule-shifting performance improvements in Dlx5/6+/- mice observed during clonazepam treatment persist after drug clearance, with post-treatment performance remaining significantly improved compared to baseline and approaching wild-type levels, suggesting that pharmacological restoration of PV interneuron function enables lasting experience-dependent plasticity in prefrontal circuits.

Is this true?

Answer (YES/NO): YES